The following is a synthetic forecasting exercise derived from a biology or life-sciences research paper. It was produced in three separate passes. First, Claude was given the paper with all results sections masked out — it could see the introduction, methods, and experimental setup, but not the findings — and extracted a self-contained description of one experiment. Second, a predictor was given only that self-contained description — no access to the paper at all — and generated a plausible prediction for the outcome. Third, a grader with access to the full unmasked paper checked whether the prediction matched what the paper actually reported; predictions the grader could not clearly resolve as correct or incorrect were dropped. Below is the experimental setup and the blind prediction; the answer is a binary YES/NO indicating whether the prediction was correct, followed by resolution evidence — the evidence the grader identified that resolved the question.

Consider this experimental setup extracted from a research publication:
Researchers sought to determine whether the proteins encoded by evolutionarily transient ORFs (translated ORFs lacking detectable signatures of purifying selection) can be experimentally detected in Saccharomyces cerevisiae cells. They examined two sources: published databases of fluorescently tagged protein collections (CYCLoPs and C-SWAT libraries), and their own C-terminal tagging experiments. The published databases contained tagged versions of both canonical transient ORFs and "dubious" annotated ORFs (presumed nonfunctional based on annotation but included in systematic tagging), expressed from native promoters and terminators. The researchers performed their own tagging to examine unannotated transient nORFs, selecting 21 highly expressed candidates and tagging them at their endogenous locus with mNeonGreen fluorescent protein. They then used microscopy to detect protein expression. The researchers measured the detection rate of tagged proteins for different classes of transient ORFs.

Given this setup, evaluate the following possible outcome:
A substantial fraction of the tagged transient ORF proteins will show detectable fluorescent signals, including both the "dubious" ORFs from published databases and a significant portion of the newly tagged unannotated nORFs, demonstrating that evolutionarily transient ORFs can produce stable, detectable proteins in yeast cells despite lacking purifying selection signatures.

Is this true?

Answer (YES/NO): YES